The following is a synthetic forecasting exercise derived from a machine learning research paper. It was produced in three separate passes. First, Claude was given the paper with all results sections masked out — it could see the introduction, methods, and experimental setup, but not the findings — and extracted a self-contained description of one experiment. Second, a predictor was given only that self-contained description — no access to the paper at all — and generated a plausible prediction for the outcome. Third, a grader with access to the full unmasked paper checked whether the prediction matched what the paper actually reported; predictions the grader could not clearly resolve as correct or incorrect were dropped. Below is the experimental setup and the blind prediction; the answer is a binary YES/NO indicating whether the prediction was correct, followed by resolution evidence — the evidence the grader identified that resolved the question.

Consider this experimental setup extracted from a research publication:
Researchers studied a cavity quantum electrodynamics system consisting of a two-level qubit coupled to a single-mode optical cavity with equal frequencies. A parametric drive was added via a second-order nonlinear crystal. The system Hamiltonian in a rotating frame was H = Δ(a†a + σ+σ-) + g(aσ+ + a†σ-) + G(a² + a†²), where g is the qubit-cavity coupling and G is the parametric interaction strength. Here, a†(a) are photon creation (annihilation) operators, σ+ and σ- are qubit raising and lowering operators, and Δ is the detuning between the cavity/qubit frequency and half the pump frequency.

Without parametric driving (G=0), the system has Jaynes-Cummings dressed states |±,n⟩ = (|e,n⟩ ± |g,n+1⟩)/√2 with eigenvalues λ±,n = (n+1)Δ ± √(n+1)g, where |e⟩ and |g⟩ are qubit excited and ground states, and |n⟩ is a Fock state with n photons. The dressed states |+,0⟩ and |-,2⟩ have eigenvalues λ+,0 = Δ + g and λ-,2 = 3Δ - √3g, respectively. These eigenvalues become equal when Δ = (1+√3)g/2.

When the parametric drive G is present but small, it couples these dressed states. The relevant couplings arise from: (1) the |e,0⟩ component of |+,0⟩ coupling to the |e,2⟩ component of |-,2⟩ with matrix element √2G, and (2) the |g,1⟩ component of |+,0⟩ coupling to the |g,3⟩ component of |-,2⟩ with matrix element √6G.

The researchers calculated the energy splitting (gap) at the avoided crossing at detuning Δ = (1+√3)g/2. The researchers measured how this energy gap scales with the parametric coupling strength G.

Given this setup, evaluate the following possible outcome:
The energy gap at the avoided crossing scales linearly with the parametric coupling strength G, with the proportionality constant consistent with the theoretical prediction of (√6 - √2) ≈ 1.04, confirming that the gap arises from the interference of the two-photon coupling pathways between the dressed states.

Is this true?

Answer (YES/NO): YES